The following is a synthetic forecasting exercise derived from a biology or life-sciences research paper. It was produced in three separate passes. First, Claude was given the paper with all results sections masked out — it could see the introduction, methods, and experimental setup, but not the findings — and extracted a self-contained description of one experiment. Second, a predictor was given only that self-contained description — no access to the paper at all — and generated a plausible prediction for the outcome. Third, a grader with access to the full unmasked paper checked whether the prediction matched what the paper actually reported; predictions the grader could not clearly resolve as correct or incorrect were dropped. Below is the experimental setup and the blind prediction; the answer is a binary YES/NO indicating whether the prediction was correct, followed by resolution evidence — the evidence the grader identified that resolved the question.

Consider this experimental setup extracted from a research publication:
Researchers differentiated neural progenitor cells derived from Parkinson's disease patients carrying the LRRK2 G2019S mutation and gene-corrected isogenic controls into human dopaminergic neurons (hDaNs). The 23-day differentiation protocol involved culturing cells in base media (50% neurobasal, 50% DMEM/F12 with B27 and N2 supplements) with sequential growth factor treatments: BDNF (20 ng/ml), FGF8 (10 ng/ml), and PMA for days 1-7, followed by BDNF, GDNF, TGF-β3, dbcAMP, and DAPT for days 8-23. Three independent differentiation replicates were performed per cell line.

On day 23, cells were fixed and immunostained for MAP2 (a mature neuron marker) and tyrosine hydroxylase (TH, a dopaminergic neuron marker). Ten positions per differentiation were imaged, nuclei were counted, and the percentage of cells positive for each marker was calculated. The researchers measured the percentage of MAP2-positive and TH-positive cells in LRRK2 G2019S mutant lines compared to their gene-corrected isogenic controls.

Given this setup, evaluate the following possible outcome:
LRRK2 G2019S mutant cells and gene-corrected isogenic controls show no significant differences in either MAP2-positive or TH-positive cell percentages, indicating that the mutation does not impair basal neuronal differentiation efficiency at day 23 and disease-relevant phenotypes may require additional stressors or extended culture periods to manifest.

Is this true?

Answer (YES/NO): YES